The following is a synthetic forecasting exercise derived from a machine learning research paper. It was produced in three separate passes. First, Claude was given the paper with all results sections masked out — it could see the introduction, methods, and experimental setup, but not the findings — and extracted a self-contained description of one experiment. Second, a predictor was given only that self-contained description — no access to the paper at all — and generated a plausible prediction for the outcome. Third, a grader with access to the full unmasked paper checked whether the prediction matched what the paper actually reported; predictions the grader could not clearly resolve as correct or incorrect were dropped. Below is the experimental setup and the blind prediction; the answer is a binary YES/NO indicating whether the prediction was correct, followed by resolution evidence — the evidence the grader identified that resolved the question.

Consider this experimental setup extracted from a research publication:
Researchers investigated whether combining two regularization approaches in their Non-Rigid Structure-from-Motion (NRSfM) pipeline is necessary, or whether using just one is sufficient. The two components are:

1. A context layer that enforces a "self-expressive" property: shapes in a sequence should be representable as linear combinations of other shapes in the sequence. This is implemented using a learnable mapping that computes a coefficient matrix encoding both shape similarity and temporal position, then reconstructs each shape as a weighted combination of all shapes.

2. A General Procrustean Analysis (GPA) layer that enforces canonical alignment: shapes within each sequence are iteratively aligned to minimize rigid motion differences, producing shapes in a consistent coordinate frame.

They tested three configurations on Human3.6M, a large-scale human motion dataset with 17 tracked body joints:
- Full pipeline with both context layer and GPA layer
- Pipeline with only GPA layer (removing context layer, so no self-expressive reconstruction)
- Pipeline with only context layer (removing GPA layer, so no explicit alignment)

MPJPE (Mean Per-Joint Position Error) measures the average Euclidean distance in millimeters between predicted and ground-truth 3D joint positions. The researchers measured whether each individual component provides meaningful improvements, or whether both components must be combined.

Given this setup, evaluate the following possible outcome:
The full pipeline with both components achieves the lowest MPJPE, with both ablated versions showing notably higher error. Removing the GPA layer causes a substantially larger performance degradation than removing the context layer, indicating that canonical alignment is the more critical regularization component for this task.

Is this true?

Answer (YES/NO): NO